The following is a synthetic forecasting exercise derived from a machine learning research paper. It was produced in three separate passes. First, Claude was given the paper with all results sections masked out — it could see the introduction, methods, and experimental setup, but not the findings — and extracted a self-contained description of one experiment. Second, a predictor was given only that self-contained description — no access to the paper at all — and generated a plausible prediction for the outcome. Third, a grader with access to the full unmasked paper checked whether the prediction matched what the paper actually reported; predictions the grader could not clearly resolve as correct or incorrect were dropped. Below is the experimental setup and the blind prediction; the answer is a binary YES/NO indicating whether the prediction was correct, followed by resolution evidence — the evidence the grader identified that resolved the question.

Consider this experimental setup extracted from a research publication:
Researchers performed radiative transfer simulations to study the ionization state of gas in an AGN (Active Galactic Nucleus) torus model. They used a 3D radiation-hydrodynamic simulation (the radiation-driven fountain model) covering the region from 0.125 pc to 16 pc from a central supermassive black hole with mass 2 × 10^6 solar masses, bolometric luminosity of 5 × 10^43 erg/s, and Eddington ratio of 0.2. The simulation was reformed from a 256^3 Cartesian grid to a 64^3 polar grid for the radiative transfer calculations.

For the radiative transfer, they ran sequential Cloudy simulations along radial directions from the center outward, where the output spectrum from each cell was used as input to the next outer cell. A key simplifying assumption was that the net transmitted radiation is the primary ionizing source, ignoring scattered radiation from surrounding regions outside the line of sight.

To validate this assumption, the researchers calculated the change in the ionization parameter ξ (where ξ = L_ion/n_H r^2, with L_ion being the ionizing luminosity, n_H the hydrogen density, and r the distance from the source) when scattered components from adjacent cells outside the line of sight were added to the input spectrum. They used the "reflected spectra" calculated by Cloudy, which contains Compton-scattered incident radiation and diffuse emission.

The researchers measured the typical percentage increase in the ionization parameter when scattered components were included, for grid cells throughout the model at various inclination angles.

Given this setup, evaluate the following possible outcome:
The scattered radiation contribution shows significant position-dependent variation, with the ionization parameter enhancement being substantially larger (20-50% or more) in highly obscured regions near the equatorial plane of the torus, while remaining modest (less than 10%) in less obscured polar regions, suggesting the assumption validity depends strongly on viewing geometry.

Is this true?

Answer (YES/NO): NO